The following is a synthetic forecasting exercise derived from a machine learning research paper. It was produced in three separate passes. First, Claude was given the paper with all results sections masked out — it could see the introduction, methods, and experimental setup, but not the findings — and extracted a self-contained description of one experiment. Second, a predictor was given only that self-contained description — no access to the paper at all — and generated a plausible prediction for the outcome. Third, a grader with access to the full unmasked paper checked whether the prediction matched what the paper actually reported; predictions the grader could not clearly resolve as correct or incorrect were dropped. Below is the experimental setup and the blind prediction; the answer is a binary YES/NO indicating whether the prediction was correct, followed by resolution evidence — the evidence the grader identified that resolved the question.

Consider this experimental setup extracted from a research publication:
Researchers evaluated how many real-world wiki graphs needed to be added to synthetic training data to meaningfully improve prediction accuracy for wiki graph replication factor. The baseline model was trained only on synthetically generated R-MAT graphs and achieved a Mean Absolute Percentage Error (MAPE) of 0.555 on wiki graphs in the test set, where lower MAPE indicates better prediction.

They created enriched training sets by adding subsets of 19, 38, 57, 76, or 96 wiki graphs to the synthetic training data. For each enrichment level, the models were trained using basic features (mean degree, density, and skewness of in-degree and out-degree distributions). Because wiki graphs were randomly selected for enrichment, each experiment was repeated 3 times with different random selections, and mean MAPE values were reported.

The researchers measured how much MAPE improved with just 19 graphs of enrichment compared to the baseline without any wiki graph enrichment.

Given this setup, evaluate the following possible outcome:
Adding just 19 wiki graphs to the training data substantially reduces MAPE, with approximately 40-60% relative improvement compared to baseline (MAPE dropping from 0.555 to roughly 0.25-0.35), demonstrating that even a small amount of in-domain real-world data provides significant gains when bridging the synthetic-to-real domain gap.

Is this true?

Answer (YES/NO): NO